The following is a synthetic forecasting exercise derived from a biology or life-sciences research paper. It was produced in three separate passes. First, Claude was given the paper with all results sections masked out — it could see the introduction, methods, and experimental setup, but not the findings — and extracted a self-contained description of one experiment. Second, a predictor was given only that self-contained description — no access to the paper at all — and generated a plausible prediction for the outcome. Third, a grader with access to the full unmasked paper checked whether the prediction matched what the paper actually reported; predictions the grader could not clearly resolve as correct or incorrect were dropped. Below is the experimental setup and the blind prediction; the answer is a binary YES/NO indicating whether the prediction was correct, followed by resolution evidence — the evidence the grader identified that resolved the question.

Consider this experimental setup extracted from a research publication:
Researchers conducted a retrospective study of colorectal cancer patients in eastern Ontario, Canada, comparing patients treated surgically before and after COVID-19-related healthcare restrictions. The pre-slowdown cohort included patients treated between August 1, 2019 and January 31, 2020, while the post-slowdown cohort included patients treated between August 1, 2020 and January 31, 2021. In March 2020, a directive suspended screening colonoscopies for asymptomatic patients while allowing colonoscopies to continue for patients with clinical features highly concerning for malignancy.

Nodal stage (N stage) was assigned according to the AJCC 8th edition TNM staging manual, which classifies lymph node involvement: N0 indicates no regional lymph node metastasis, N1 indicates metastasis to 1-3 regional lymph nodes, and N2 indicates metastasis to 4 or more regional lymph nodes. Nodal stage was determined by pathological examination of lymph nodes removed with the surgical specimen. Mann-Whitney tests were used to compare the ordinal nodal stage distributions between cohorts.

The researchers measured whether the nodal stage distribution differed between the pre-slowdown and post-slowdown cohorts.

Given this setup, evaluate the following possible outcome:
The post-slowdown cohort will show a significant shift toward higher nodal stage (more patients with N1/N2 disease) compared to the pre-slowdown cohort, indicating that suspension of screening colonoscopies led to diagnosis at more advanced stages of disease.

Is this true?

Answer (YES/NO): NO